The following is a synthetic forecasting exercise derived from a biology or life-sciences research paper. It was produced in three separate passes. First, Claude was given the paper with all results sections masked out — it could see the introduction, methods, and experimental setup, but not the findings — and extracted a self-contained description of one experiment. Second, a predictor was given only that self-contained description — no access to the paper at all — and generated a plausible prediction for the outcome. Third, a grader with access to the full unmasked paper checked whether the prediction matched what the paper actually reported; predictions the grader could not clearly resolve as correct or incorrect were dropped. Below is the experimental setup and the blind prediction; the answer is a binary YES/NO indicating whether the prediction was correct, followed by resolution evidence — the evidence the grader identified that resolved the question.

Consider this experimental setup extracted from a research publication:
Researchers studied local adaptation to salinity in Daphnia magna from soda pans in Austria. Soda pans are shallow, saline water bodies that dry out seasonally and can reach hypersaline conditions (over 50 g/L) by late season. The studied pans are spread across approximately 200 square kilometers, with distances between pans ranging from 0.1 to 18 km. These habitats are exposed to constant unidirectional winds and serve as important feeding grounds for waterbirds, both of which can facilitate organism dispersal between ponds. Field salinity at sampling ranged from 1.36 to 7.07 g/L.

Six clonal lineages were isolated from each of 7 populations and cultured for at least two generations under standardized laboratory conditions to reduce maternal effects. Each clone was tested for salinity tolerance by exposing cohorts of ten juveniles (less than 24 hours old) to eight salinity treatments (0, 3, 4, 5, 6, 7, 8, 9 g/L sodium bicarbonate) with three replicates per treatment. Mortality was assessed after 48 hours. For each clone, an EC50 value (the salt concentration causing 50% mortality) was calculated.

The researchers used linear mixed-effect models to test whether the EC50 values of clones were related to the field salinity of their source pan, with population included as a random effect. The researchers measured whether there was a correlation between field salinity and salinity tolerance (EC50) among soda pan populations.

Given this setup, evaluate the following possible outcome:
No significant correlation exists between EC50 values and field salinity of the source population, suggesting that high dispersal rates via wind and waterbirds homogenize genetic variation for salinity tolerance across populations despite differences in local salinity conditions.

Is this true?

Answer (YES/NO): YES